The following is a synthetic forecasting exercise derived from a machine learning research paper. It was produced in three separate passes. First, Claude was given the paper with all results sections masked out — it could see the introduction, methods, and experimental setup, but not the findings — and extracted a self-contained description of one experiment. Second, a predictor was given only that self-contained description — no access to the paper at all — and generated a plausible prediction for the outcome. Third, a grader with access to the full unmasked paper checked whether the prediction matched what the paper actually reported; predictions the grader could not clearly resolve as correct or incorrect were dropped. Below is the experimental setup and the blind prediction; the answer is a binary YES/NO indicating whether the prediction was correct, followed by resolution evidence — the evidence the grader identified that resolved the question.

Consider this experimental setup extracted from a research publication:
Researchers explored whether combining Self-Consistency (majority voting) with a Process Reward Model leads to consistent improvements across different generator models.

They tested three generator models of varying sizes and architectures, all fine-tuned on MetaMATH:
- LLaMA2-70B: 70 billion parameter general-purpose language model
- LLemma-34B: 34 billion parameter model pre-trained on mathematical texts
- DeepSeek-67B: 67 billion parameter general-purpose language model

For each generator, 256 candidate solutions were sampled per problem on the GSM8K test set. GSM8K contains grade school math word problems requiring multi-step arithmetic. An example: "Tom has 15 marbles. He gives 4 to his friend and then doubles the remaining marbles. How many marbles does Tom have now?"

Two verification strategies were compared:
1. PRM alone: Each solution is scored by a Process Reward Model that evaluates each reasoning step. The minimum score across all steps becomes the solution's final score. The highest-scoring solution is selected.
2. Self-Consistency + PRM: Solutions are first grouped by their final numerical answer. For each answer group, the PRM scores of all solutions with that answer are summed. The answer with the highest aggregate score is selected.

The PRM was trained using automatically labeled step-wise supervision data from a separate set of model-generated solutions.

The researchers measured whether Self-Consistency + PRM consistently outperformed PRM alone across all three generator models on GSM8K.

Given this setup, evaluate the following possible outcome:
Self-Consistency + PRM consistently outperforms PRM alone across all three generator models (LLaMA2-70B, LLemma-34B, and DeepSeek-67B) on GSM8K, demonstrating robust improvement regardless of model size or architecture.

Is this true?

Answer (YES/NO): NO